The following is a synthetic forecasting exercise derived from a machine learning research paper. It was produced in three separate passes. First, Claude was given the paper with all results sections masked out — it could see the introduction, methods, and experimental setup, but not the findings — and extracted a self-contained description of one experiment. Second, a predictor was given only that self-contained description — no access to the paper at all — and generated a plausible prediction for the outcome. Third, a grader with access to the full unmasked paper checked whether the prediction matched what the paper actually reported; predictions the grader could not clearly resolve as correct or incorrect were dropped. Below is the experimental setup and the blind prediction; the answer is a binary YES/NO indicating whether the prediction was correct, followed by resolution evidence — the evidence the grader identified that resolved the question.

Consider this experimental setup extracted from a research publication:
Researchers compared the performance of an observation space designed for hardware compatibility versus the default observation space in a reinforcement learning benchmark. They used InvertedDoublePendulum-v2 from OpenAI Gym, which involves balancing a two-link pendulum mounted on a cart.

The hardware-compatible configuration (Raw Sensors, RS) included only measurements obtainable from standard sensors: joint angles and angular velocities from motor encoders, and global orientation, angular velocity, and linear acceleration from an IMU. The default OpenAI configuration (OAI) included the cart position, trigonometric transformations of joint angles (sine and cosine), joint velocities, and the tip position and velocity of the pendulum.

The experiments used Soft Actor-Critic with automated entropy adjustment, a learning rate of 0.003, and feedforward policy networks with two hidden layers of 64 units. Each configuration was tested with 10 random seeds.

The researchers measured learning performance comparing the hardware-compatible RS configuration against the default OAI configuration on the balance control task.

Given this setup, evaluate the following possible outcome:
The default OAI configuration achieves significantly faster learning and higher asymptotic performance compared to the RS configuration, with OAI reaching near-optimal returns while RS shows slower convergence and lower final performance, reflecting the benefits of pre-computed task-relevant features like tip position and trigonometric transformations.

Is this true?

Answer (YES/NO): NO